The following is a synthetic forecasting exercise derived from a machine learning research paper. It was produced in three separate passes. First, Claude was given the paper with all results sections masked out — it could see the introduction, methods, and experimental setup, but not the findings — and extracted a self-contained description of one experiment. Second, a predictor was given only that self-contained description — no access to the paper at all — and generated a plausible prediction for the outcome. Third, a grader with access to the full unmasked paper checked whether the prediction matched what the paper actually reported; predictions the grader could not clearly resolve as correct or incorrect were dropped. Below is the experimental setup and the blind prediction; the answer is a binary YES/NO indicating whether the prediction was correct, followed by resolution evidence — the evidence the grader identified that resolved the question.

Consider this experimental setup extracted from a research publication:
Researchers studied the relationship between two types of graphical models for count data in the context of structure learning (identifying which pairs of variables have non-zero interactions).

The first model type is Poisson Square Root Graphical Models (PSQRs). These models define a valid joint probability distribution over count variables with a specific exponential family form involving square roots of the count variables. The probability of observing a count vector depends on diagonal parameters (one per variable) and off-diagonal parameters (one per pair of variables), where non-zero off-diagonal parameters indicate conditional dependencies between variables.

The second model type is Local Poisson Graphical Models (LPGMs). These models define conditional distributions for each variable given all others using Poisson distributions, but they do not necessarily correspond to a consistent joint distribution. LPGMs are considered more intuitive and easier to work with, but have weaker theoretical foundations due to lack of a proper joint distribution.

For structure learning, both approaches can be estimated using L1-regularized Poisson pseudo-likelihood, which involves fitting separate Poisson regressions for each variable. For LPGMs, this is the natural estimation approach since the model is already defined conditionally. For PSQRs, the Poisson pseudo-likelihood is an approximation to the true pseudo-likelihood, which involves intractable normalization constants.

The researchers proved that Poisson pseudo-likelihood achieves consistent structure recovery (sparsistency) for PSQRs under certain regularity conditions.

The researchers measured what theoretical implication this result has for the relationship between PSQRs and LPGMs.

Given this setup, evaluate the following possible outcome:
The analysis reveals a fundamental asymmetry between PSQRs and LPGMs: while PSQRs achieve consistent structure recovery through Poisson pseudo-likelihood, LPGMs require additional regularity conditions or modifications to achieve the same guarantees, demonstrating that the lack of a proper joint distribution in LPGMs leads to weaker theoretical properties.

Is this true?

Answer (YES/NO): NO